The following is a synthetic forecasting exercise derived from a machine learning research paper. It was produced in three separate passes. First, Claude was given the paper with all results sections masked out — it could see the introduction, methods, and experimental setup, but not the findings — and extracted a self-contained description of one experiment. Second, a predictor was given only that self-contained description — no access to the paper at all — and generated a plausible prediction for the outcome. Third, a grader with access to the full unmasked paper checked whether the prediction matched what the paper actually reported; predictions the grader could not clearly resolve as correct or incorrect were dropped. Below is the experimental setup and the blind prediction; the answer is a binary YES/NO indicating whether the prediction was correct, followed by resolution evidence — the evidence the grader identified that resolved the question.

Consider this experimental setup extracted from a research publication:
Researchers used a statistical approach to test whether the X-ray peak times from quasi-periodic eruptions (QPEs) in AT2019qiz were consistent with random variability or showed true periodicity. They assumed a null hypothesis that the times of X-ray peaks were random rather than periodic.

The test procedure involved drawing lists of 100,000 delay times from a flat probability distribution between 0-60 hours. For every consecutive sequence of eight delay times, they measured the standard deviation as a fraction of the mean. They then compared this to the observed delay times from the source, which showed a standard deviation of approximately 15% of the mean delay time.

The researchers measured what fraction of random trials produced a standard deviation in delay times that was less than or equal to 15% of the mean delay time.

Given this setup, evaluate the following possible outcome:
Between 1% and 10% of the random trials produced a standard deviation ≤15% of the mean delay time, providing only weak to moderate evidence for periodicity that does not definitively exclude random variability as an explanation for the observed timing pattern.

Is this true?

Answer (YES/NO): NO